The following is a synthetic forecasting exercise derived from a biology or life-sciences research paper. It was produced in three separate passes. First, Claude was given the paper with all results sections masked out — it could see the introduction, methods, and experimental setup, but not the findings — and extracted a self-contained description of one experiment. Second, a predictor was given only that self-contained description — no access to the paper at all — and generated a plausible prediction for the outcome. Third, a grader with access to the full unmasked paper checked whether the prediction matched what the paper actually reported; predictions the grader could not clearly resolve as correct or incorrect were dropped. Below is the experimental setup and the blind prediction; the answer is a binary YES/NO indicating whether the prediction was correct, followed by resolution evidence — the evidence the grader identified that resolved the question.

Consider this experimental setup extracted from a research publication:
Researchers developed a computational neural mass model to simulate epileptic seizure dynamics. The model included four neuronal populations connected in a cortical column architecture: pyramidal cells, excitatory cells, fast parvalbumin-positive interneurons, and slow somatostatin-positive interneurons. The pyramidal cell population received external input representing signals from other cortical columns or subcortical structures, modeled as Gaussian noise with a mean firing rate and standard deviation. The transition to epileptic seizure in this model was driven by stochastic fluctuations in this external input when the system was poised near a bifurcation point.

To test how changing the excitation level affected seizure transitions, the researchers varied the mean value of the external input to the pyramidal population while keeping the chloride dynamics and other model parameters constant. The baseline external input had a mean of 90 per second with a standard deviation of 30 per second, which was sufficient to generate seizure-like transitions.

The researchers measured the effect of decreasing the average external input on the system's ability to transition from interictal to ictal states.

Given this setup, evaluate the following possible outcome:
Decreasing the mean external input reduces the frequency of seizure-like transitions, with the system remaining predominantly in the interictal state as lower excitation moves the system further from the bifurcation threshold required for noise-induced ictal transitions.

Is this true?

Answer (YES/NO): YES